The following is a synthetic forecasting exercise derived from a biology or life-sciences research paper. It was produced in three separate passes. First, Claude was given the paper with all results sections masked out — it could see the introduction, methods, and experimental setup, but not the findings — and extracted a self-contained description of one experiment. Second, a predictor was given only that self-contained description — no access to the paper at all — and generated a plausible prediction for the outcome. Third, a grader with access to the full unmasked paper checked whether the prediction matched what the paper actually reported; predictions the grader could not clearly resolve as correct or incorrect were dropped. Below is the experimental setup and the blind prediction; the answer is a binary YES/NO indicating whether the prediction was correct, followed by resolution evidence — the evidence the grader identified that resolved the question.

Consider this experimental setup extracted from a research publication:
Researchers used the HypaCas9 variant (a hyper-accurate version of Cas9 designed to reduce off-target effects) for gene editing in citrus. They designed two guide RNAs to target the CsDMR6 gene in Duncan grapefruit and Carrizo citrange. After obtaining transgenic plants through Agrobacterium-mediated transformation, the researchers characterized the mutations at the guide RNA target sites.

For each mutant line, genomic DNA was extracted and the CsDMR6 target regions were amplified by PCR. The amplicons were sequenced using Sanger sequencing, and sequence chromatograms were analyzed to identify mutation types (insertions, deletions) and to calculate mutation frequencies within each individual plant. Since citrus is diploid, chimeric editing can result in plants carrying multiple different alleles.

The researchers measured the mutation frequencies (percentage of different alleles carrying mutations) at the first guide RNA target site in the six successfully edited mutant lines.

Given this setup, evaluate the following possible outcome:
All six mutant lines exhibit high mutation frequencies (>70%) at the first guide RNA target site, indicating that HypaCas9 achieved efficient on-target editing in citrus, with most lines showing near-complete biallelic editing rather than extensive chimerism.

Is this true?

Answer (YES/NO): NO